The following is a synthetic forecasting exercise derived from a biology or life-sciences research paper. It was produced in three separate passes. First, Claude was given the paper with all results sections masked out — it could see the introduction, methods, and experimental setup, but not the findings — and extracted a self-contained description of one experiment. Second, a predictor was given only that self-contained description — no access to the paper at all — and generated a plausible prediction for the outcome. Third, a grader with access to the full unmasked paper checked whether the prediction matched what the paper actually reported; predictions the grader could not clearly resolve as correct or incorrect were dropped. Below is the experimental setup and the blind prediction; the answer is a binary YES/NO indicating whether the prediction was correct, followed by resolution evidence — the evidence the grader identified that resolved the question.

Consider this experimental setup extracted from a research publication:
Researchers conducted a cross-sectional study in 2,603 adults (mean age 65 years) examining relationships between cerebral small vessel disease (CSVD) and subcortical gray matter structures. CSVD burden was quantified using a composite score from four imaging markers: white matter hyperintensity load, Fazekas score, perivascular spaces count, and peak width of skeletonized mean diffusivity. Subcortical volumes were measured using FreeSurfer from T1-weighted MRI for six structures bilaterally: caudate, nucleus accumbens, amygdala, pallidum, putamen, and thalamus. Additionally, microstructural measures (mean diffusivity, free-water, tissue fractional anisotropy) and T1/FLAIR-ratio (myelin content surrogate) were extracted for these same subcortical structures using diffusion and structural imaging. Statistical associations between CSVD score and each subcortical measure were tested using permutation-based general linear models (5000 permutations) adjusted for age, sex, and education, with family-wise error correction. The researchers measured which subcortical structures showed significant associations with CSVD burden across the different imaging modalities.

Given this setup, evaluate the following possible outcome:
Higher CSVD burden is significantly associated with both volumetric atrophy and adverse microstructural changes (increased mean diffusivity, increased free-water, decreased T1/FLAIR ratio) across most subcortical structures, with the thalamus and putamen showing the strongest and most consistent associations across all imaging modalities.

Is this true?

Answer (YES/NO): NO